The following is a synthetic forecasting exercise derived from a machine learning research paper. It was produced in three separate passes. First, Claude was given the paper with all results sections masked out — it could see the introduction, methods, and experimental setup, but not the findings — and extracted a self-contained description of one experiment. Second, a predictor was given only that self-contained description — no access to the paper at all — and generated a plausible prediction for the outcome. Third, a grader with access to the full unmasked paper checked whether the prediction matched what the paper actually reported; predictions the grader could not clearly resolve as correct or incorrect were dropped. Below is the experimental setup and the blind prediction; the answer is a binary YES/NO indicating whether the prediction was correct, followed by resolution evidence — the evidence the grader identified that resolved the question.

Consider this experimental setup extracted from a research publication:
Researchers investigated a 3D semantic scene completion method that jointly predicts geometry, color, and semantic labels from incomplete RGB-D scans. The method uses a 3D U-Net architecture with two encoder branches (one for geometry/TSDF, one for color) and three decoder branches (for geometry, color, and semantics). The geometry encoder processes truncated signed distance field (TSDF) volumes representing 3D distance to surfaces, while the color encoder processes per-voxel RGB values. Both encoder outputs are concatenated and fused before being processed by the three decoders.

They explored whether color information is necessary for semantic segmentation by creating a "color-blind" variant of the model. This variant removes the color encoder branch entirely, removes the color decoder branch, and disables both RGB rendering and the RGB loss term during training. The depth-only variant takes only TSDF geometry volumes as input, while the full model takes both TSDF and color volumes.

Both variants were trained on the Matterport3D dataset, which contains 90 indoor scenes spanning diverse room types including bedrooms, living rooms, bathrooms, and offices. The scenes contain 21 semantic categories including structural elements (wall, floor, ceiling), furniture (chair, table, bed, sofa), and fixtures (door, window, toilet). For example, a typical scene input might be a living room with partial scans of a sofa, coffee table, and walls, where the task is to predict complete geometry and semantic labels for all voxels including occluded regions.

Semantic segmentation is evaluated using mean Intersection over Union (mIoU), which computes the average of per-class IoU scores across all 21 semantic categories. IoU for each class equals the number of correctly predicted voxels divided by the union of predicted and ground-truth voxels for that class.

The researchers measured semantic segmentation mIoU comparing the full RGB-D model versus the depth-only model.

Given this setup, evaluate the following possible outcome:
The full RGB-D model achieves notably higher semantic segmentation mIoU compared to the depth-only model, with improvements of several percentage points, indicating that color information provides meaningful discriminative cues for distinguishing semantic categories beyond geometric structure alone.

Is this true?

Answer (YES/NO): YES